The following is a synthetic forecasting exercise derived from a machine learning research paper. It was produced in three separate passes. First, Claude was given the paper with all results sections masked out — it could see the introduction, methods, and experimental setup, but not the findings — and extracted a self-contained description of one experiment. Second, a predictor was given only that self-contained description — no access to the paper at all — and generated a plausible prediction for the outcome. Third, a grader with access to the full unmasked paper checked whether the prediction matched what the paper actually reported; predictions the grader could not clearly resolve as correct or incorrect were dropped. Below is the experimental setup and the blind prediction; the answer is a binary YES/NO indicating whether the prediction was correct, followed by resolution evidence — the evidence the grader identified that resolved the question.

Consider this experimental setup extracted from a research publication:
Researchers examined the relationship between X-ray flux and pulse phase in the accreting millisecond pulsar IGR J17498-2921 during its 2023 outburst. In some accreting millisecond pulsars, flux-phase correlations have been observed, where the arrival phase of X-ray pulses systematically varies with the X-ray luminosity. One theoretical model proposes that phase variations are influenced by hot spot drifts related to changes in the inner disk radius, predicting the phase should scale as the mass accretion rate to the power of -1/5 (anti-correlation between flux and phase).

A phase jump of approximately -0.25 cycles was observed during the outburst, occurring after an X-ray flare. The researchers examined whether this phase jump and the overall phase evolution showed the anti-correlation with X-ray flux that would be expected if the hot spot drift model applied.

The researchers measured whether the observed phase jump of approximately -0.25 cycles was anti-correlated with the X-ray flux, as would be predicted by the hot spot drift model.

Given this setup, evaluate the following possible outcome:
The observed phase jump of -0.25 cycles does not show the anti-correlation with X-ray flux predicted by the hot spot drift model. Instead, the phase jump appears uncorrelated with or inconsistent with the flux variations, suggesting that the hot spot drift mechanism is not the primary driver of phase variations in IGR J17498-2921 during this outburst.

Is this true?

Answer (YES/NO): YES